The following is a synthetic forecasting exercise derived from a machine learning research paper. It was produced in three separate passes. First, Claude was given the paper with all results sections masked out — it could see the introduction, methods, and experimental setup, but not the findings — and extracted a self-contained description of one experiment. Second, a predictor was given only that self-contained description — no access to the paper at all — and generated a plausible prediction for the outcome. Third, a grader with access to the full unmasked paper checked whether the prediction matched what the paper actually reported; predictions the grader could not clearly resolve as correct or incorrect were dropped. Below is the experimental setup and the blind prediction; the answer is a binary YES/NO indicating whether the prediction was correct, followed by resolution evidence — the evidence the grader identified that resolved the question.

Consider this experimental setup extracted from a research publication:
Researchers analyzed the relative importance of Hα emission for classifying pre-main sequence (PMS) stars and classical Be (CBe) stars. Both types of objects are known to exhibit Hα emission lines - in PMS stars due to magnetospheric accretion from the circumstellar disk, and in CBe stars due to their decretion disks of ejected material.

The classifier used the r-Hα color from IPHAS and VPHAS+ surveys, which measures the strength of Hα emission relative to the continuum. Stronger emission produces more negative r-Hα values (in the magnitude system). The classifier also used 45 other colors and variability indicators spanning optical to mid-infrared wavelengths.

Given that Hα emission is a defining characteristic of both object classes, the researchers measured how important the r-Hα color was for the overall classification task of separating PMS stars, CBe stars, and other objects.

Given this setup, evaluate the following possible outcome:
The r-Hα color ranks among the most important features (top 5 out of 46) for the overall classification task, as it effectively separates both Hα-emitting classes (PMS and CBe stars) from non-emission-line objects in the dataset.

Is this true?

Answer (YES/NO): NO